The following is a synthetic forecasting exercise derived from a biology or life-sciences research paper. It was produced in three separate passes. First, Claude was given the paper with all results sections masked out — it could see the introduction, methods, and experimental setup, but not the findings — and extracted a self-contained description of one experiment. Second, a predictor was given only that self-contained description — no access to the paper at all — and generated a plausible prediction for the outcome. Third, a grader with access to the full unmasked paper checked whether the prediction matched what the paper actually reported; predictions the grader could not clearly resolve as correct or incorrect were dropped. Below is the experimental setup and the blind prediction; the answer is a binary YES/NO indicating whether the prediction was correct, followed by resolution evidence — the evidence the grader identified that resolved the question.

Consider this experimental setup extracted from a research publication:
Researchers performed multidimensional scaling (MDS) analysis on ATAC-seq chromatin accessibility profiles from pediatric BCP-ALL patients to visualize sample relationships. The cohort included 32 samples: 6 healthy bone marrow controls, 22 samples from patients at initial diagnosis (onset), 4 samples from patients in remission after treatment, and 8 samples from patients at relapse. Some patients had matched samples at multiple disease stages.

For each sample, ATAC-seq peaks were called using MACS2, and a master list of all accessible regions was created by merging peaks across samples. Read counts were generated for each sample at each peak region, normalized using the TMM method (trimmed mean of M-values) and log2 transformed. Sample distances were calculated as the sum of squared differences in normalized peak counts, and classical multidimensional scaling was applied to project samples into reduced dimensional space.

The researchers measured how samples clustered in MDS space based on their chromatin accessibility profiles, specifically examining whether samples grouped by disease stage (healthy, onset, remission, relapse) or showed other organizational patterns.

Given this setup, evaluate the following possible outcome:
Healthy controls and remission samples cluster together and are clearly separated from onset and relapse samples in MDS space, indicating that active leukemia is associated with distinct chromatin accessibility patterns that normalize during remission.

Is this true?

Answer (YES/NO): YES